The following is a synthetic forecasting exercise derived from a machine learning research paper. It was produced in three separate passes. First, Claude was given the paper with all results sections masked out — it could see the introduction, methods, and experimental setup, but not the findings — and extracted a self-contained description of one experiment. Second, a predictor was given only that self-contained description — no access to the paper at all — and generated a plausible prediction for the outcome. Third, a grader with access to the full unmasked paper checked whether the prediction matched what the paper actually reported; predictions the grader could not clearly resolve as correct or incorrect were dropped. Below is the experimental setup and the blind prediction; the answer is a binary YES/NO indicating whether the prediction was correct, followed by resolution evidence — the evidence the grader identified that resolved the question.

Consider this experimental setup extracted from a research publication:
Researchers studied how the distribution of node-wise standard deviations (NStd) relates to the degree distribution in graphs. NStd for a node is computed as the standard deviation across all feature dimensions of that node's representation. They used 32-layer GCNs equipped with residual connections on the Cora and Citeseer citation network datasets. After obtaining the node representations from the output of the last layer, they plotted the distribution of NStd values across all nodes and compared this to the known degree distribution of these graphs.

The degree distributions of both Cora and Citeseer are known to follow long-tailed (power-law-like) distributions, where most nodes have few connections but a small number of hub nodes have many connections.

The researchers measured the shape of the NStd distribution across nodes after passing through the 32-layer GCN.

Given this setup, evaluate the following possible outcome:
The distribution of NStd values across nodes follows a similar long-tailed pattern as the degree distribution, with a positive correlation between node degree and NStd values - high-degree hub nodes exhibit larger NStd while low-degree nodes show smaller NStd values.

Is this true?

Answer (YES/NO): YES